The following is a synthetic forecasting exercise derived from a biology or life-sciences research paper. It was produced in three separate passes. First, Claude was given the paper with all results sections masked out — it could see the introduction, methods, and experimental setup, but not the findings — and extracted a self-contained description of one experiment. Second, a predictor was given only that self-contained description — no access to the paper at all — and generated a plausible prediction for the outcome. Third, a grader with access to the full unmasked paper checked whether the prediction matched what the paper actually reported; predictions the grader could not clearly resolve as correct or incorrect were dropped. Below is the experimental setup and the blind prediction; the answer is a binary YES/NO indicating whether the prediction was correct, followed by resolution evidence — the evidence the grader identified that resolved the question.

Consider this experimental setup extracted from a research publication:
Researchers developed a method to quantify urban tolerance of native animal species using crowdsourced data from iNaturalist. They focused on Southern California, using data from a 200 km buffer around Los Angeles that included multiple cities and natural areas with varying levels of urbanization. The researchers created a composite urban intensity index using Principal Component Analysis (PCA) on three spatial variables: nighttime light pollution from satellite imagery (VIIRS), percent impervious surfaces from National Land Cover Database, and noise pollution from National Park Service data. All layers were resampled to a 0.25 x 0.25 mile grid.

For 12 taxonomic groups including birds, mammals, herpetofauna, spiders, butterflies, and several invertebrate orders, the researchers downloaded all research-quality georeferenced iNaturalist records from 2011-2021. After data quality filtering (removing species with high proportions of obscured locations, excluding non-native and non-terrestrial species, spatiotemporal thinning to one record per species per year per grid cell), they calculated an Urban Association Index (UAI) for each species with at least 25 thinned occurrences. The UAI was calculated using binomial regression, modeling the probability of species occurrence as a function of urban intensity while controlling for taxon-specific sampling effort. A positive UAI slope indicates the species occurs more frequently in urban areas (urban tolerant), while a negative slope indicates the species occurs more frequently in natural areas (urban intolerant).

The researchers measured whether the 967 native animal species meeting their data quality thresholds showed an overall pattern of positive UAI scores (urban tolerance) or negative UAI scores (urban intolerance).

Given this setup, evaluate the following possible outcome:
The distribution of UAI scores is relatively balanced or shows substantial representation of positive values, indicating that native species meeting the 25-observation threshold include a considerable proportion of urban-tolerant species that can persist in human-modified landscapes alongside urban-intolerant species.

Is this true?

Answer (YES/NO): NO